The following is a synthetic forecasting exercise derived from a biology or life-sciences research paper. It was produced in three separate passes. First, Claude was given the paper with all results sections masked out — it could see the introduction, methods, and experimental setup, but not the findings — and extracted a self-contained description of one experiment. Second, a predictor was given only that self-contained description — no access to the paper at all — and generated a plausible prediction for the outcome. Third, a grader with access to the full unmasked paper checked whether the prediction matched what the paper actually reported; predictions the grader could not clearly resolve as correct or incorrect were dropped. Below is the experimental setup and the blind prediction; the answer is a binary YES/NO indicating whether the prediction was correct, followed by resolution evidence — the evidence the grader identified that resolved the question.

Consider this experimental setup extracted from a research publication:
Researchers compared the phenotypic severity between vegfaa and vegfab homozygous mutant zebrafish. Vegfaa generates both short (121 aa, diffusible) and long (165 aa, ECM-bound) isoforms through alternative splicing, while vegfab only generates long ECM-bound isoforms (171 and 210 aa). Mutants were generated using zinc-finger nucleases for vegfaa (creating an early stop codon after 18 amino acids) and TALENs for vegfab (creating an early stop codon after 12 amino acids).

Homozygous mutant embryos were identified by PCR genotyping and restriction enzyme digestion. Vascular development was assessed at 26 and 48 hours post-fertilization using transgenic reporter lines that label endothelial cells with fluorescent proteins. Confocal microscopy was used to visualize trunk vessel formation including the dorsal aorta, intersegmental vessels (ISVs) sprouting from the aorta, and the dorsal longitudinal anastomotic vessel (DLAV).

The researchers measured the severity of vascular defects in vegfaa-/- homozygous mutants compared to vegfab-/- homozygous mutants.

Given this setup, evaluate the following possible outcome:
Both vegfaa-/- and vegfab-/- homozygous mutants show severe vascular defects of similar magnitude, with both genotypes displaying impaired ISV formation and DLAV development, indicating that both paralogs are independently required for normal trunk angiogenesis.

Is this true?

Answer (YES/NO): NO